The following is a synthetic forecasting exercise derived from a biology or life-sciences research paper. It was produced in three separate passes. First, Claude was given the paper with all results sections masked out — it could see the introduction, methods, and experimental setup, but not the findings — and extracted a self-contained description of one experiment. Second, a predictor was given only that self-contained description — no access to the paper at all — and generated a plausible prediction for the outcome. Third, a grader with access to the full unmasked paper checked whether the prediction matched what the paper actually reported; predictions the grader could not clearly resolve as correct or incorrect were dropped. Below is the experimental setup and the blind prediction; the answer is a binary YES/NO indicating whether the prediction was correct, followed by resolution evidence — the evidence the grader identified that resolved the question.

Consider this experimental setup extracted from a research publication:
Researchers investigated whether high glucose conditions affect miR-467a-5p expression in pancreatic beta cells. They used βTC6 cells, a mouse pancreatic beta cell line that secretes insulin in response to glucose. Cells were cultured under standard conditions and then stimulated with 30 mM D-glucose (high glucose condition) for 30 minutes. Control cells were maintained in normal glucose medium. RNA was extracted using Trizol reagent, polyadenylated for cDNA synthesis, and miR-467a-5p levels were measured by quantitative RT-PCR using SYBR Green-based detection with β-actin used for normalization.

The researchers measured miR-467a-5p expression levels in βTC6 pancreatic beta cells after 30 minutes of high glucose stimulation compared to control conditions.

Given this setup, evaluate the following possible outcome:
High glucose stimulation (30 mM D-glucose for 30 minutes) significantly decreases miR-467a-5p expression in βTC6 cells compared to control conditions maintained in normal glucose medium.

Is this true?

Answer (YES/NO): NO